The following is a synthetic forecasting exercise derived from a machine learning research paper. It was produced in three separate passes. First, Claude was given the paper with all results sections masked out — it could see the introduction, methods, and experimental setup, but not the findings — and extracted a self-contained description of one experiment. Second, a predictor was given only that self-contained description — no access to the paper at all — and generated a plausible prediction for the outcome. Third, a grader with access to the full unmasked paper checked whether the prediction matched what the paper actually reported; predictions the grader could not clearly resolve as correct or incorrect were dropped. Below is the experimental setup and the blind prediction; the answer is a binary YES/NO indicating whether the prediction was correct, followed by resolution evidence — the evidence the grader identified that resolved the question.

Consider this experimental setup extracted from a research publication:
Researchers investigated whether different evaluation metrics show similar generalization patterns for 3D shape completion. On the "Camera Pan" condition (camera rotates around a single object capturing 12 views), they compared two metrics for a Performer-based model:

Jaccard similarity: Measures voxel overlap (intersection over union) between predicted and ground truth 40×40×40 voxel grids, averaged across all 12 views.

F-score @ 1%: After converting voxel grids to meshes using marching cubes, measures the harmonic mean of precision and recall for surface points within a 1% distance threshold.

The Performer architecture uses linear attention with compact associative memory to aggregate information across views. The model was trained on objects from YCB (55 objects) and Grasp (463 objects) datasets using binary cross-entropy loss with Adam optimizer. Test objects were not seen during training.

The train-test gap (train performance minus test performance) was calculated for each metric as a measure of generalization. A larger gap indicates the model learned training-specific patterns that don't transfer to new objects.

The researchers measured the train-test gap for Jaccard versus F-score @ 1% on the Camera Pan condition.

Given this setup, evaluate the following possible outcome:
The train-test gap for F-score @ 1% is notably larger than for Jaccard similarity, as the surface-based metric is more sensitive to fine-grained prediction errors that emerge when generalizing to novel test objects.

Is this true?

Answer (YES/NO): NO